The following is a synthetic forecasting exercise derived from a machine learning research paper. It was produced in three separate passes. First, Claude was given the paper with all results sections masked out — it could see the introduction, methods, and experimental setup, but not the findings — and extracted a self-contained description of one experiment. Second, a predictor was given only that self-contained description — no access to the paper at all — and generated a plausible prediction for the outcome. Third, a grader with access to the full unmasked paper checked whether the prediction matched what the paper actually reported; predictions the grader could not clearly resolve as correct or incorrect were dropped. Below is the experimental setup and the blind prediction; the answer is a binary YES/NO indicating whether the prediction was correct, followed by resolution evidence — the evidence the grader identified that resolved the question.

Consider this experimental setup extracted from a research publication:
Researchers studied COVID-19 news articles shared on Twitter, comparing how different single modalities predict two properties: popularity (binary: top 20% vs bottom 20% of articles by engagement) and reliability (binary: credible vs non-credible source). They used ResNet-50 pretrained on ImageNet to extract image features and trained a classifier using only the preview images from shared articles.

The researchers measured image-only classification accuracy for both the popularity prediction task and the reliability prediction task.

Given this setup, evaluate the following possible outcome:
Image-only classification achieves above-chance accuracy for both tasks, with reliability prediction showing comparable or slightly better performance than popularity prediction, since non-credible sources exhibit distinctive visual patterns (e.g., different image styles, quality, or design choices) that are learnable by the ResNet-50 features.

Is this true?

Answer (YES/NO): NO